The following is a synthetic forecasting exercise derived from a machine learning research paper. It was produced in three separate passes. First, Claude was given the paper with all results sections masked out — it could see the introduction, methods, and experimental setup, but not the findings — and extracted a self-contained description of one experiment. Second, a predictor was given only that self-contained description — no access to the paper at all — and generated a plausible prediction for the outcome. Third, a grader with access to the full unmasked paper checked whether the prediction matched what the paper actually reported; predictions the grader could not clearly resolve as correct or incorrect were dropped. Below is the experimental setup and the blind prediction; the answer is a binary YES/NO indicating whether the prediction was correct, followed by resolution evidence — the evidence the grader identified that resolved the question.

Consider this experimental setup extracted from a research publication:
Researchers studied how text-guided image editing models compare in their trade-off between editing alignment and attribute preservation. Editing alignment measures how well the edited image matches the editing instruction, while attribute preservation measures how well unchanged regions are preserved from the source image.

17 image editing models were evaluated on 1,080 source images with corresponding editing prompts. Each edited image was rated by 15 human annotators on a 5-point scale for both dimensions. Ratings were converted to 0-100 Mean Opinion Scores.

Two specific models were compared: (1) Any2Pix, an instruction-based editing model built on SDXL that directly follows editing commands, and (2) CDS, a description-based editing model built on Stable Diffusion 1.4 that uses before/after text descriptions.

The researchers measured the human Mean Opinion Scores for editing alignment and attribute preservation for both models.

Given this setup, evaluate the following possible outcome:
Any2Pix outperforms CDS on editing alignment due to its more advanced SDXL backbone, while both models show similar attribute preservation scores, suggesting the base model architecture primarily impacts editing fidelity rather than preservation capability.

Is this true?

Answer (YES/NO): NO